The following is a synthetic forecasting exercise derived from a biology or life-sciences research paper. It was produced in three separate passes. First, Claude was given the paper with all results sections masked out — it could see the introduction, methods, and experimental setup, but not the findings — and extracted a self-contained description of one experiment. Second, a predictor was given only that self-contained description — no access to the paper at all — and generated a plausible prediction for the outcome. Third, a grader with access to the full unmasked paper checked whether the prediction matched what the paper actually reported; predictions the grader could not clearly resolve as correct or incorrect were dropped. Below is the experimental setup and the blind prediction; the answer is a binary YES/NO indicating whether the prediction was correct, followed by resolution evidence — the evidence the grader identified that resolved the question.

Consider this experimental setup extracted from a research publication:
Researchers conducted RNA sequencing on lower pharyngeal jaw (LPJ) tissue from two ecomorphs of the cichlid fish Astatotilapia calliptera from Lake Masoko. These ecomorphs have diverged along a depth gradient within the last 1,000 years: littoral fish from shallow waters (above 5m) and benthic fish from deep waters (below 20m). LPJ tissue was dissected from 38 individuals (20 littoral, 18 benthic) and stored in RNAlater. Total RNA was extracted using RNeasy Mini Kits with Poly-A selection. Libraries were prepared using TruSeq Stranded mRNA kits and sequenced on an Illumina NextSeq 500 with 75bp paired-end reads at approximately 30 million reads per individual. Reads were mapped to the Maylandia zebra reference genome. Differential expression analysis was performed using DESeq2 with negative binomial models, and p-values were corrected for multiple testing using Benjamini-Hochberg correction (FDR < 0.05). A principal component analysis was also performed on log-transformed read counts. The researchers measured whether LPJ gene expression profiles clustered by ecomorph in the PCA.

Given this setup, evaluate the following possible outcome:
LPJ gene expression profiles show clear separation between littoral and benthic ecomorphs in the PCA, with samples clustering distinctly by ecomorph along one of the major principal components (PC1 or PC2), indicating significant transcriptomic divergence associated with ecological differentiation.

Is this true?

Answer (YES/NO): YES